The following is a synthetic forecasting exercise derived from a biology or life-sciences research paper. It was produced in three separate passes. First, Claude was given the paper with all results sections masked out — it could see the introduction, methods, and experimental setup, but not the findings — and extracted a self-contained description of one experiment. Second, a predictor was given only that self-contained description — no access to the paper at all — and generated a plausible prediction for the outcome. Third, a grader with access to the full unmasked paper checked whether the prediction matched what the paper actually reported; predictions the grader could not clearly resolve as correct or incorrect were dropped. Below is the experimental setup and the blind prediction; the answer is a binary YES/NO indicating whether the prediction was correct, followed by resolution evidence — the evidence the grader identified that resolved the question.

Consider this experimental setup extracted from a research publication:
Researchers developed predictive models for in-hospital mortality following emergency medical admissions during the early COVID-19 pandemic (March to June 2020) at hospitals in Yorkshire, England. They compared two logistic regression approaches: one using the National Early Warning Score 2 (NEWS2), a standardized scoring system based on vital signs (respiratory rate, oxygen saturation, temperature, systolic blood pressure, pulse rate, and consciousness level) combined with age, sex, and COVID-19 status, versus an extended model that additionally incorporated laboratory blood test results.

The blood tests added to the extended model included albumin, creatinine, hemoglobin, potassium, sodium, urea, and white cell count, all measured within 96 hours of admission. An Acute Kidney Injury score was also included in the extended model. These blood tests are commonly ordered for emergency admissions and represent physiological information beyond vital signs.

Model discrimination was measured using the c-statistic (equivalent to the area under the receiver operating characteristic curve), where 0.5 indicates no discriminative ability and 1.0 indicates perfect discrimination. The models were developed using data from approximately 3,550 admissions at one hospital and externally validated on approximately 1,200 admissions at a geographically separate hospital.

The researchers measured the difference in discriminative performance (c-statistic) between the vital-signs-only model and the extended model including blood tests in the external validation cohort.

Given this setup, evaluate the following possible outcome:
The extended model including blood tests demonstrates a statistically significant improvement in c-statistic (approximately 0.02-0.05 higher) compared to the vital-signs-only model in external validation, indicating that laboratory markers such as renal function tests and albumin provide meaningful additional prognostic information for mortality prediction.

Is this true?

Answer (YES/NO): NO